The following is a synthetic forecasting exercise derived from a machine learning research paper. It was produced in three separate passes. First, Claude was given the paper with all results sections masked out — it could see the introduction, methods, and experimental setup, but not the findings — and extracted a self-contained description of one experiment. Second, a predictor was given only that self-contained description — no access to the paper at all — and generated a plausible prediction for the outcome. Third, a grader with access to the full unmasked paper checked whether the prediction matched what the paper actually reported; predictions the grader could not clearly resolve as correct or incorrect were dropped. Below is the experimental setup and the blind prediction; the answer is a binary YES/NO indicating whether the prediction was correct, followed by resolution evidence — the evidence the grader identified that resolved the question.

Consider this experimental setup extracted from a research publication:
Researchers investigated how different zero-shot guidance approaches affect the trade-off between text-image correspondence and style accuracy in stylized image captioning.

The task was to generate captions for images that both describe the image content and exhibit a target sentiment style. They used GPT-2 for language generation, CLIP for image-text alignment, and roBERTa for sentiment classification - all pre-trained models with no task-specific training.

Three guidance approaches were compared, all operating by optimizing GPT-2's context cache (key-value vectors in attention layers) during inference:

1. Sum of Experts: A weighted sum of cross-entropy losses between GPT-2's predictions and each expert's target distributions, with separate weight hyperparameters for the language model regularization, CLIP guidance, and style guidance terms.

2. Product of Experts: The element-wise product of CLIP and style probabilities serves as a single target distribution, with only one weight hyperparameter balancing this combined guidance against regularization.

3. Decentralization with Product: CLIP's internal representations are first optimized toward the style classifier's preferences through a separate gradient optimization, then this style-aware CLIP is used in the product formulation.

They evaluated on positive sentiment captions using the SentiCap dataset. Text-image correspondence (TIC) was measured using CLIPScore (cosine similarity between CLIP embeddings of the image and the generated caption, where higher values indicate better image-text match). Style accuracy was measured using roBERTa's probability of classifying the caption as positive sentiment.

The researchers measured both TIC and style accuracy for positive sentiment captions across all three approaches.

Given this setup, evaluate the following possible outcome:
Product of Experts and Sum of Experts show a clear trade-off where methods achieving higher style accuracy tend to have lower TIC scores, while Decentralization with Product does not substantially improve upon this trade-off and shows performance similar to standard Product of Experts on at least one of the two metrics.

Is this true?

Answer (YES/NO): NO